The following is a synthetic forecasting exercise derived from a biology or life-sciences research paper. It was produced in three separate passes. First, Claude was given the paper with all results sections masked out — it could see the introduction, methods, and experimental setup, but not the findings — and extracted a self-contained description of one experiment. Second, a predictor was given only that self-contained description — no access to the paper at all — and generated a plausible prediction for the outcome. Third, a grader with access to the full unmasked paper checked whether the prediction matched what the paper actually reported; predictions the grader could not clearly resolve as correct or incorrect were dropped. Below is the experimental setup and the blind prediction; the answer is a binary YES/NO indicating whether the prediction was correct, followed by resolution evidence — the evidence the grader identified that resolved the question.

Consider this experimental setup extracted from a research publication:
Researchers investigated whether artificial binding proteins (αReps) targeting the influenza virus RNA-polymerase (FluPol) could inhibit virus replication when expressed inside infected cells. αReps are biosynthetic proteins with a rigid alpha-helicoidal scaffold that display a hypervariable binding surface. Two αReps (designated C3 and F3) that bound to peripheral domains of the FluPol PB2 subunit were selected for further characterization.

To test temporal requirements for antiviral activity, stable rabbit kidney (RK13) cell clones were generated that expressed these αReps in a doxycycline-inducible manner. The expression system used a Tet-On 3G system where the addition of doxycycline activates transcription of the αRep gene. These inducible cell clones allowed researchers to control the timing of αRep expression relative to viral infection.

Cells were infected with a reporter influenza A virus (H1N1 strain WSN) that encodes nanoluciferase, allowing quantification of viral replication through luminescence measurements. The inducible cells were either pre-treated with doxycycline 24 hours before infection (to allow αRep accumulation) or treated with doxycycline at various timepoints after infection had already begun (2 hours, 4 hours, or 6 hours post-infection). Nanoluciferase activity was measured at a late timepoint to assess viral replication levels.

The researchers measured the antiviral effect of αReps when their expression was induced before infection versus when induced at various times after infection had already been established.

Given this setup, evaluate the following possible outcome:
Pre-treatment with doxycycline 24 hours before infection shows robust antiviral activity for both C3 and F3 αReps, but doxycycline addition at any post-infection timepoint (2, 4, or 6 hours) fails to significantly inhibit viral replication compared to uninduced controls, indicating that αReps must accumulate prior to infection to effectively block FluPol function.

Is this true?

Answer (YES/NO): NO